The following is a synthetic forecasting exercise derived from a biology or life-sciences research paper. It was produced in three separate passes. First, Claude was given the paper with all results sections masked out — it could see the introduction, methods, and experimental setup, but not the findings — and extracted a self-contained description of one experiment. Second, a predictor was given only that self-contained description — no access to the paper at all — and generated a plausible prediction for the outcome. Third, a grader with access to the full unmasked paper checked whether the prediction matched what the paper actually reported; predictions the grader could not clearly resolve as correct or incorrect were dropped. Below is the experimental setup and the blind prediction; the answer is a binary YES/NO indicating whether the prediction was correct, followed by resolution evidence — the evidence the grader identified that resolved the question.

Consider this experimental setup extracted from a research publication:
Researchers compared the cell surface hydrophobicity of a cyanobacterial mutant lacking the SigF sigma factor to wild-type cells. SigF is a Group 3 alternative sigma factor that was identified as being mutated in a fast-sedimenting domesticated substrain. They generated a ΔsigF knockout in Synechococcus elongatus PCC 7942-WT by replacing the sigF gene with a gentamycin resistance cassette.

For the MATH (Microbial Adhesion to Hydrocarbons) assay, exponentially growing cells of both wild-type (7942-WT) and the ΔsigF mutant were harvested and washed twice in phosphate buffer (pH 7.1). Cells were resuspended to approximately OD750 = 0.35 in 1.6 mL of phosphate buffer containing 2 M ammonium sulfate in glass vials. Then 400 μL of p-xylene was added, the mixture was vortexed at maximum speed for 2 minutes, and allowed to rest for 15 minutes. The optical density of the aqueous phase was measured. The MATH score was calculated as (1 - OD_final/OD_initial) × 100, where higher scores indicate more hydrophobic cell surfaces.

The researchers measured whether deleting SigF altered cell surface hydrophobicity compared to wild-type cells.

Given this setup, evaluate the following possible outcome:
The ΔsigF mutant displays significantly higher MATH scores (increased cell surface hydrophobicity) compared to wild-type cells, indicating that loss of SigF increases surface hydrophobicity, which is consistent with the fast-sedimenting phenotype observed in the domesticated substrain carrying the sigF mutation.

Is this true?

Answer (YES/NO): NO